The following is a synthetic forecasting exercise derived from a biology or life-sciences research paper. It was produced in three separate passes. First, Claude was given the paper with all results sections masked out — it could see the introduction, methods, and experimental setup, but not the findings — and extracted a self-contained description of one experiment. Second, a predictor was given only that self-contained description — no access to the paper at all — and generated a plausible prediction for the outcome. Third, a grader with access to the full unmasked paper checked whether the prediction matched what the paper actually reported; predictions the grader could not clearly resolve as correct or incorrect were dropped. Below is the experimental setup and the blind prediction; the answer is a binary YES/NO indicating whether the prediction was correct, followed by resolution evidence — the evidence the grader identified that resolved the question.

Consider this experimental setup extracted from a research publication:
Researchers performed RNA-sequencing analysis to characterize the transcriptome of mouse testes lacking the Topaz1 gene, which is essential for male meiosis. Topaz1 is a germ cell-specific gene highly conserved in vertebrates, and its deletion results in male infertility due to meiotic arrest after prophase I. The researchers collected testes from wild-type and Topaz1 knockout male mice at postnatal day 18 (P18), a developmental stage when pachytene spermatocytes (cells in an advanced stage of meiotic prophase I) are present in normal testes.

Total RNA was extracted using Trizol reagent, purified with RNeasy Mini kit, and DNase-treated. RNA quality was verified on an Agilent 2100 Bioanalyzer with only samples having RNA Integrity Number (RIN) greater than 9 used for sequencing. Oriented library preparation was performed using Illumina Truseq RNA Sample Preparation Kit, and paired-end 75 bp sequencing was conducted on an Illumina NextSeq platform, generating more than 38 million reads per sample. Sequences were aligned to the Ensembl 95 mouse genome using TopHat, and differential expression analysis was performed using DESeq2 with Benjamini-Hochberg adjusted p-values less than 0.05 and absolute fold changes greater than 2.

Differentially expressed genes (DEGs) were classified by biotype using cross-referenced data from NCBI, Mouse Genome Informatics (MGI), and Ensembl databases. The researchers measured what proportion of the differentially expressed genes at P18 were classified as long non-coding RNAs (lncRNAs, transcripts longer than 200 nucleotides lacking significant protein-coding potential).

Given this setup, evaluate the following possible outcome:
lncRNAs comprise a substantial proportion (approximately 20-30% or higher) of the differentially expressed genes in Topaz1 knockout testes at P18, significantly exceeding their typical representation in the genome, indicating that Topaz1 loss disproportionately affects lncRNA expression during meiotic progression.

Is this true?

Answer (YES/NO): YES